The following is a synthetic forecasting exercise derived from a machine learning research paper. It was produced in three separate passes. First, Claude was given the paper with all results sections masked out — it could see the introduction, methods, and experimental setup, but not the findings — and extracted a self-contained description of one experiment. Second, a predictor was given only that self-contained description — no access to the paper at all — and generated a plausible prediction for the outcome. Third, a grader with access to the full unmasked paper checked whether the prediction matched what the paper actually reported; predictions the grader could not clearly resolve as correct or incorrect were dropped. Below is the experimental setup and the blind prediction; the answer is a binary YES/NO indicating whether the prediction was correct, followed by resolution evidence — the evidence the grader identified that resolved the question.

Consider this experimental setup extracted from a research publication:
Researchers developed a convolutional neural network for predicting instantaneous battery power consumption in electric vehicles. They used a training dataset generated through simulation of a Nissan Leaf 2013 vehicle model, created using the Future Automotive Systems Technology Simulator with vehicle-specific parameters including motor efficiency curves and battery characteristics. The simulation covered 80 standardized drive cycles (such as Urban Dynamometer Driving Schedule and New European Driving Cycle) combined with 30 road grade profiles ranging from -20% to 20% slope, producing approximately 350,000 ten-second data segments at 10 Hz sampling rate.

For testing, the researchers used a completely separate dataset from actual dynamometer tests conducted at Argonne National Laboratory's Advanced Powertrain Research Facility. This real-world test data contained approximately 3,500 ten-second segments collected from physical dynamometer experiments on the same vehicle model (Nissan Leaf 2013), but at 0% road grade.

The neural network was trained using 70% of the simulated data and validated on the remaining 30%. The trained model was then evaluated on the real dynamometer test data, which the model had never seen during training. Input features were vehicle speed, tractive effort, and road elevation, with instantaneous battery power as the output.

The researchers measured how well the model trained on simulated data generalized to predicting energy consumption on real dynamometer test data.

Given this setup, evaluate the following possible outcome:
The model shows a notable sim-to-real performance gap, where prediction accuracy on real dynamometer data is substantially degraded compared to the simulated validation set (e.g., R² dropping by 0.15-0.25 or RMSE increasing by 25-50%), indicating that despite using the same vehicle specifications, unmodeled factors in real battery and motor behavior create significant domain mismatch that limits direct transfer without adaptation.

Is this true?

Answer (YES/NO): NO